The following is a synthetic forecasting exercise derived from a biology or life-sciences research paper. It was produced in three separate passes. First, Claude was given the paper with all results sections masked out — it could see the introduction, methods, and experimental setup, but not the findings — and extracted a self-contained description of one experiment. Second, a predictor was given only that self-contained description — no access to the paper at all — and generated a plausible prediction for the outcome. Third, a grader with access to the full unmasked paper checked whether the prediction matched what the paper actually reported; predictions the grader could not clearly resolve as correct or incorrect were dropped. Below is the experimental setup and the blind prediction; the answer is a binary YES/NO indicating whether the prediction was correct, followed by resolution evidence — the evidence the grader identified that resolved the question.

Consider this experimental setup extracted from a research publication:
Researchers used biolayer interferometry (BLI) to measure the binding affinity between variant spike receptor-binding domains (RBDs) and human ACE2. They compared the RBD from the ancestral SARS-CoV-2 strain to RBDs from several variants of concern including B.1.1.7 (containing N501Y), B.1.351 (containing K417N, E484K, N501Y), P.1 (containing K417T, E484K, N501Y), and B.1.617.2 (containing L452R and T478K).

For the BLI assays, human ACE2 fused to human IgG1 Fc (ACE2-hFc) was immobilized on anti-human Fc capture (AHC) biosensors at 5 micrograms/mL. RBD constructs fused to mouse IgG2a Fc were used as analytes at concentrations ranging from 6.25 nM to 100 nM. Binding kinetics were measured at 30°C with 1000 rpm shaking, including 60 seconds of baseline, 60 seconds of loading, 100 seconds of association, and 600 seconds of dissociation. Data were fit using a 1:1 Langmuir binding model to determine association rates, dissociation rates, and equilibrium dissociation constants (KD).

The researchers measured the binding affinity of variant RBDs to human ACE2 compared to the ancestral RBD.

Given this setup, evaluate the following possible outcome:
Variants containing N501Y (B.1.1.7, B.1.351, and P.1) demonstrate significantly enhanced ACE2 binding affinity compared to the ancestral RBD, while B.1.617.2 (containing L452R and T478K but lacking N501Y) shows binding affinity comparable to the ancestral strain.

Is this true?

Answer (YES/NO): NO